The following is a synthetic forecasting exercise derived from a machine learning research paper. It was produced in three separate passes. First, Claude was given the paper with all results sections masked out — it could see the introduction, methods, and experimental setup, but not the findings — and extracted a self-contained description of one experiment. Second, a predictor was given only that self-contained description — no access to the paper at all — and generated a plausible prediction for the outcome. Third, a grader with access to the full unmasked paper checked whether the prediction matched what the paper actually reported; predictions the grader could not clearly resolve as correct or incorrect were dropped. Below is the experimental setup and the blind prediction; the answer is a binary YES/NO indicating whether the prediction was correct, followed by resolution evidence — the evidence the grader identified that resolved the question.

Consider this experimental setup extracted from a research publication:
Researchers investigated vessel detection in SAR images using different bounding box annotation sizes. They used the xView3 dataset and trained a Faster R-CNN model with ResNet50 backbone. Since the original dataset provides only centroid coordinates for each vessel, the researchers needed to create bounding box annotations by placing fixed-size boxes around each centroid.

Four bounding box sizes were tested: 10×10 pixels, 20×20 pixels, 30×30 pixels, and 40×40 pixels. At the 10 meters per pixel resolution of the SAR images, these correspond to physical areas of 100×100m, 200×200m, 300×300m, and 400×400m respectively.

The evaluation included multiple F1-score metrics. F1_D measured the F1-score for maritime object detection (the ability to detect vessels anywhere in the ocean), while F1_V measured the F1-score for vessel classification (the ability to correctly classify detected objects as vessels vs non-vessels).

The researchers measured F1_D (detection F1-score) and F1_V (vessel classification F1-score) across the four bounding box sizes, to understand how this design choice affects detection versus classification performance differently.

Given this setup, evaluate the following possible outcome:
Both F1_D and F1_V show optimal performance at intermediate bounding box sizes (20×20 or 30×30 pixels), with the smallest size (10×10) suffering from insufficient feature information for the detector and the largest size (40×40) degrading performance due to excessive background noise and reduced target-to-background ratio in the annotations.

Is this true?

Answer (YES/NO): NO